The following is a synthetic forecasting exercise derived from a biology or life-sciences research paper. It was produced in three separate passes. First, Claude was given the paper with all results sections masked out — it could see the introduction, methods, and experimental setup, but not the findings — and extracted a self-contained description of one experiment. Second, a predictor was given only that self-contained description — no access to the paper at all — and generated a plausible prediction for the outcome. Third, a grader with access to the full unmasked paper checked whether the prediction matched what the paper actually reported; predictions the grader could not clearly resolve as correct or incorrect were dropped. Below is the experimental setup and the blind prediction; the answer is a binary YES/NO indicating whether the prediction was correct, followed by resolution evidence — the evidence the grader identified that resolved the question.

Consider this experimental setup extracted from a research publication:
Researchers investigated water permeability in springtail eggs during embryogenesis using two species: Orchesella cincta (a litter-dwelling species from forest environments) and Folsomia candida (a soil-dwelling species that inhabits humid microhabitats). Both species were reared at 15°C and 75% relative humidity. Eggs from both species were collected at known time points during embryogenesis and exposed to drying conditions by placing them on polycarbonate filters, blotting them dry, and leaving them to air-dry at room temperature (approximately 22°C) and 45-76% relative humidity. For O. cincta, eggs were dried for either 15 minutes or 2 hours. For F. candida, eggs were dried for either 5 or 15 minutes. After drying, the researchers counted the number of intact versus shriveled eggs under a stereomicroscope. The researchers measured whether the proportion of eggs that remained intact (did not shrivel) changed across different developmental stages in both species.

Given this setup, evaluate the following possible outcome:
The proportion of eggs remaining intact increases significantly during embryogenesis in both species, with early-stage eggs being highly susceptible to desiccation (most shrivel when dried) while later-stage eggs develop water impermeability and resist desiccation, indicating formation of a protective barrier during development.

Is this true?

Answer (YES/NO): YES